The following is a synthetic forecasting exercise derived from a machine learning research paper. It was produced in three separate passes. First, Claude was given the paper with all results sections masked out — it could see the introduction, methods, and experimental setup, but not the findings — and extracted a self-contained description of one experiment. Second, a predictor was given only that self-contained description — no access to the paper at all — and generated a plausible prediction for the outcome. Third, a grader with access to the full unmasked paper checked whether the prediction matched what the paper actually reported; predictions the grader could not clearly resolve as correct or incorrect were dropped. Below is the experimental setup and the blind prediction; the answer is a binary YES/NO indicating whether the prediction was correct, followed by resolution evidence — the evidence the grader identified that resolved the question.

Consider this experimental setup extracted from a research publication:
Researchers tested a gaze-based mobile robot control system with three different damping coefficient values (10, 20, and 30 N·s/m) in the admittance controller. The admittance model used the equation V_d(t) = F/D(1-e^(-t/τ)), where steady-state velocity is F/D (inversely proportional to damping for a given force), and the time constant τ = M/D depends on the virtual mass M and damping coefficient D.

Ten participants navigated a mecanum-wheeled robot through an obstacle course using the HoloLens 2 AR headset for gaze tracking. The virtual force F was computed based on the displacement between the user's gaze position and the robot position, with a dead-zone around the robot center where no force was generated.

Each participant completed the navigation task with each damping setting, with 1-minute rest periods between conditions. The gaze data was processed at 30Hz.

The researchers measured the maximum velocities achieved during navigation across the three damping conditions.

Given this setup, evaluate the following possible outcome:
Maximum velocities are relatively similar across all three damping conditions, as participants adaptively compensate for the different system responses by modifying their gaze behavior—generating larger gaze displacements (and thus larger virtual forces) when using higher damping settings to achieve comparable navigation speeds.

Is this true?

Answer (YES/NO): NO